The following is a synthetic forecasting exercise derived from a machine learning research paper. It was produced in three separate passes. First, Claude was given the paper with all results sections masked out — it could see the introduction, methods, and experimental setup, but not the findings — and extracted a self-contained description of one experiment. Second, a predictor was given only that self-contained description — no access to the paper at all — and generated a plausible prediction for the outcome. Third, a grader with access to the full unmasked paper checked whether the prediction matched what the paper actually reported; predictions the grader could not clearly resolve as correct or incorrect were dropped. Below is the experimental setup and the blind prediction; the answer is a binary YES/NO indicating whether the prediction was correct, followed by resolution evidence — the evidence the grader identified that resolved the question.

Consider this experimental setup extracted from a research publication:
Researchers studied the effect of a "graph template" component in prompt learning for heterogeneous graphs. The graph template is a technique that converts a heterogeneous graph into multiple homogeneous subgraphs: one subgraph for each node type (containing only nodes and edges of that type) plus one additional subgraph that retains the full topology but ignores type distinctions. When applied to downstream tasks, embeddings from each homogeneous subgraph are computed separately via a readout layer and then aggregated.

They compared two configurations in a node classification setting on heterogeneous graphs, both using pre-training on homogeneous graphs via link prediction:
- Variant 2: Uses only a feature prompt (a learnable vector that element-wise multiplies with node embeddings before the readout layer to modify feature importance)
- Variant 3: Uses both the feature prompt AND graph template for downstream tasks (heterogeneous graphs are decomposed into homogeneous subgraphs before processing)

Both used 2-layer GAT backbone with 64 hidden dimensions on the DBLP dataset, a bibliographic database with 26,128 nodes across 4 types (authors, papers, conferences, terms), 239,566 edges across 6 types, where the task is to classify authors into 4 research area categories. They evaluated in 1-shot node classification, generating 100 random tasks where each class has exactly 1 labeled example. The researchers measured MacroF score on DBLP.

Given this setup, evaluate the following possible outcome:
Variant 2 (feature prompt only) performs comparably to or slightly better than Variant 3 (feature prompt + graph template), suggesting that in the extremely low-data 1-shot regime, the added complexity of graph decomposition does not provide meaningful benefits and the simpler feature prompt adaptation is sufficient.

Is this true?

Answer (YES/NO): NO